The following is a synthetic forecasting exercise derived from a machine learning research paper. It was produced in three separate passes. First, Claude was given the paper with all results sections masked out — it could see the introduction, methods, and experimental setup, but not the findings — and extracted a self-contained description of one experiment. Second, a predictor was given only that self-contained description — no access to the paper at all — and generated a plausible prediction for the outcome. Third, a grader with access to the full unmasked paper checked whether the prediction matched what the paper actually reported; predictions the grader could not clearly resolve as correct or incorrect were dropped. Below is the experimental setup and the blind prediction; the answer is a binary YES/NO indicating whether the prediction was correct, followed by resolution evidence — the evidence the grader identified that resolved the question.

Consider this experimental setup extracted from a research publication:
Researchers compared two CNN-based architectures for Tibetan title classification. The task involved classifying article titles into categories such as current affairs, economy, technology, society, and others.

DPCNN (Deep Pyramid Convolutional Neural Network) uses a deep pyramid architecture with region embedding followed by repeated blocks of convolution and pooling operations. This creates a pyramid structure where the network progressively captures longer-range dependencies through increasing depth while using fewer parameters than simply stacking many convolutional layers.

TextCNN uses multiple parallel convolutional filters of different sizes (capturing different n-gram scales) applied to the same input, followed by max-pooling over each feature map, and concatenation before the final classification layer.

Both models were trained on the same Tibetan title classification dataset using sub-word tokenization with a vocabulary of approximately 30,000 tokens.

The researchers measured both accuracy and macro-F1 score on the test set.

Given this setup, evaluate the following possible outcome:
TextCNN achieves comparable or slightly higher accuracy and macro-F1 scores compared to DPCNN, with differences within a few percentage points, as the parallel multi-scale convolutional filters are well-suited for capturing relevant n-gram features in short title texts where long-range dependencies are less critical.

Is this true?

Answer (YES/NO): NO